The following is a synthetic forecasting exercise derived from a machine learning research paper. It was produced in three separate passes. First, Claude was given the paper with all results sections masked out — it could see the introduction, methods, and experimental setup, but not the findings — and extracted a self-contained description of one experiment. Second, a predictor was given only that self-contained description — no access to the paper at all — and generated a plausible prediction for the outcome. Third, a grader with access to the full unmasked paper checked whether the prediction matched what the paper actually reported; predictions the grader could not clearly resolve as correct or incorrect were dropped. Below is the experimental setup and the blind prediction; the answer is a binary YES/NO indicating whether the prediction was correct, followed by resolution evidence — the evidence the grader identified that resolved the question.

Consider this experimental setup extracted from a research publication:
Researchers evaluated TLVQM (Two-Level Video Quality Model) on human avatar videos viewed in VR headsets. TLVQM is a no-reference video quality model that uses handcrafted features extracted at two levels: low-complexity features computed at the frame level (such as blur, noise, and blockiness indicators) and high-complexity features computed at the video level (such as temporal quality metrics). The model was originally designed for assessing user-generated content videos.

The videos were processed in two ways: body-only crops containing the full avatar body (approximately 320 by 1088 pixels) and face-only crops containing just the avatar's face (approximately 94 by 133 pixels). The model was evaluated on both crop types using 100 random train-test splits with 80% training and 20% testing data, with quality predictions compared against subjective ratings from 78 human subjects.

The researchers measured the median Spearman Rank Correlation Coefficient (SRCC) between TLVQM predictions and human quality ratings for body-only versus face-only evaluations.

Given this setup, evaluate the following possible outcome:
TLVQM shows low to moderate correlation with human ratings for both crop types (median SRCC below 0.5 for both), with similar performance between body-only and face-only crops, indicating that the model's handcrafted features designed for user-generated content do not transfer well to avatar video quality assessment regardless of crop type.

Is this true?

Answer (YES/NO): NO